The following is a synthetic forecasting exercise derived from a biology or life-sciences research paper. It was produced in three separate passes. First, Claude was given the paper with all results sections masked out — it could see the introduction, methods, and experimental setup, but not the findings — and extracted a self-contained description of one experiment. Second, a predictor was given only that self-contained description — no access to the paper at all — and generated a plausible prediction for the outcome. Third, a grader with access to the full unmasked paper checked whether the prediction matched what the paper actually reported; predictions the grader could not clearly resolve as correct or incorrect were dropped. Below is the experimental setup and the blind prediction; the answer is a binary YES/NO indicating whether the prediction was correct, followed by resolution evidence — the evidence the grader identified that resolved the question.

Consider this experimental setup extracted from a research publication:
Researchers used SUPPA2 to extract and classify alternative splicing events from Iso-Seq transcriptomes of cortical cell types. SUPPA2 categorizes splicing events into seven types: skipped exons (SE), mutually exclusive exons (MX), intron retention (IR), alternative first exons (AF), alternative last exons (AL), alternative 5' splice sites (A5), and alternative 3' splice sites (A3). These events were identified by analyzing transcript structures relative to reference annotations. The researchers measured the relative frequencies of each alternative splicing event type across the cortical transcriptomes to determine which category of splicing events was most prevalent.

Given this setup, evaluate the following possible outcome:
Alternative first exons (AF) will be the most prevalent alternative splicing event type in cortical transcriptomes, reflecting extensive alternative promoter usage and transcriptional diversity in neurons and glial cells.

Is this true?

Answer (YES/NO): NO